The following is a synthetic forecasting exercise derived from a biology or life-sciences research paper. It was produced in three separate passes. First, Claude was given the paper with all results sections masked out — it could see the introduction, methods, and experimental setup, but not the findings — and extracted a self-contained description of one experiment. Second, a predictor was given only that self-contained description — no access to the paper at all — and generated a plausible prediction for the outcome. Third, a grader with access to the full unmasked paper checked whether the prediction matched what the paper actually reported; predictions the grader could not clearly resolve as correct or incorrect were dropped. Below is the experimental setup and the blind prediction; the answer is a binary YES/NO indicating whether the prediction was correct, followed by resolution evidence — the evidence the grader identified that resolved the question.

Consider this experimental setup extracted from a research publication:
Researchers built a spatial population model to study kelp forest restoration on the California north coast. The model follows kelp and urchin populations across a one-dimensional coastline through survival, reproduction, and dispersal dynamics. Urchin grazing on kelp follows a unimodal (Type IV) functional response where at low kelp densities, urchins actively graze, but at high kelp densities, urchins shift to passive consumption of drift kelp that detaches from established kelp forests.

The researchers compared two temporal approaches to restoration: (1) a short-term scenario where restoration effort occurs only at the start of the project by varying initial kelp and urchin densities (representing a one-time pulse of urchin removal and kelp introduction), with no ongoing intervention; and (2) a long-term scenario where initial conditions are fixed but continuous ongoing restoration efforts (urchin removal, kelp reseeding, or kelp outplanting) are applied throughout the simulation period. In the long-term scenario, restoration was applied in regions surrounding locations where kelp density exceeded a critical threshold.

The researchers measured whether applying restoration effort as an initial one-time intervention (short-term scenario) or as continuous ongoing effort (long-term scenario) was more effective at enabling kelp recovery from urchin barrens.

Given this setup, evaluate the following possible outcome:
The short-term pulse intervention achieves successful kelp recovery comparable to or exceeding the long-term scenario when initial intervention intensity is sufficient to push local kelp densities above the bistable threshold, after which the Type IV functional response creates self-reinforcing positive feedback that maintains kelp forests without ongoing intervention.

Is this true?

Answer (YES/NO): YES